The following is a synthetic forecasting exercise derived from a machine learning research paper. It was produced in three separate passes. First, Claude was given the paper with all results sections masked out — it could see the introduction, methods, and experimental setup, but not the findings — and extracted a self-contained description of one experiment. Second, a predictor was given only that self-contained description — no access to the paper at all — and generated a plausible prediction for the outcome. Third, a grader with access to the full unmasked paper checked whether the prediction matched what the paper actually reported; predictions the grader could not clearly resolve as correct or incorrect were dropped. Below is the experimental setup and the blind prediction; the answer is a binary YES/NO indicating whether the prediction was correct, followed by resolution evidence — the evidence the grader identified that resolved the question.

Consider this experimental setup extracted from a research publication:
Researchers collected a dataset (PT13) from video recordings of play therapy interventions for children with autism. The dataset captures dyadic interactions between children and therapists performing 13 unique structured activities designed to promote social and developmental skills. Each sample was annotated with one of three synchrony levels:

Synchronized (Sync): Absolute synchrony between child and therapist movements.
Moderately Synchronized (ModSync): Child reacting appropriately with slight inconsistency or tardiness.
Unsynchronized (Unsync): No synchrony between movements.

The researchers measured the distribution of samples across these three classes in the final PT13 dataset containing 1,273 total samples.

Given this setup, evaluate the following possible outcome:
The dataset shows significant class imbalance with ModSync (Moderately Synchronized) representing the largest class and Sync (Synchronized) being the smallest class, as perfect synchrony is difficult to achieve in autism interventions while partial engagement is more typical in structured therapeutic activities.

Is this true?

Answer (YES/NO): NO